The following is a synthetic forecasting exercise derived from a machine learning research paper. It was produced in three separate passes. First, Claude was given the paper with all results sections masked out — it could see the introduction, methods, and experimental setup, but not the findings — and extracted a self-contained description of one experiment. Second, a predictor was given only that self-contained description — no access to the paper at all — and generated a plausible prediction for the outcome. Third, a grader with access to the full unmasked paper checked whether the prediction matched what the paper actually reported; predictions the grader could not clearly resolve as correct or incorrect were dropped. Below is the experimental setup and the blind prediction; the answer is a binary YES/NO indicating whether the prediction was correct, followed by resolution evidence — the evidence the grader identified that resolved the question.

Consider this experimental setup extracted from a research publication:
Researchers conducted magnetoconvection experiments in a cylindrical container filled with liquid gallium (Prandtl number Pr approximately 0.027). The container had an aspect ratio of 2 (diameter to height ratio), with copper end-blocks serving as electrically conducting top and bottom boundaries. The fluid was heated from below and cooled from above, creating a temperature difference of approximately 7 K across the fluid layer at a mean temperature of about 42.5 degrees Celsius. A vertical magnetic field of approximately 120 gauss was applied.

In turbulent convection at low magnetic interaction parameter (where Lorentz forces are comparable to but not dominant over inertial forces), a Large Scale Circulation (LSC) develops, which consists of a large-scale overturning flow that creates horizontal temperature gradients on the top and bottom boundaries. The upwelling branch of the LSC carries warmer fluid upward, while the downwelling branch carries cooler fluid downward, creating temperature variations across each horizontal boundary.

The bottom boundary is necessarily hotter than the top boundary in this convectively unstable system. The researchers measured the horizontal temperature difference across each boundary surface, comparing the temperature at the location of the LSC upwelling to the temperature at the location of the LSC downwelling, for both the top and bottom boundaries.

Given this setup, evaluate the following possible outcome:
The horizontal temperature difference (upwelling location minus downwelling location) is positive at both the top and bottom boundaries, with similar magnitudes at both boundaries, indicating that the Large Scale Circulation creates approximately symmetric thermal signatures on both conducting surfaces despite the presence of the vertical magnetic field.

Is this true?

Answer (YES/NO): NO